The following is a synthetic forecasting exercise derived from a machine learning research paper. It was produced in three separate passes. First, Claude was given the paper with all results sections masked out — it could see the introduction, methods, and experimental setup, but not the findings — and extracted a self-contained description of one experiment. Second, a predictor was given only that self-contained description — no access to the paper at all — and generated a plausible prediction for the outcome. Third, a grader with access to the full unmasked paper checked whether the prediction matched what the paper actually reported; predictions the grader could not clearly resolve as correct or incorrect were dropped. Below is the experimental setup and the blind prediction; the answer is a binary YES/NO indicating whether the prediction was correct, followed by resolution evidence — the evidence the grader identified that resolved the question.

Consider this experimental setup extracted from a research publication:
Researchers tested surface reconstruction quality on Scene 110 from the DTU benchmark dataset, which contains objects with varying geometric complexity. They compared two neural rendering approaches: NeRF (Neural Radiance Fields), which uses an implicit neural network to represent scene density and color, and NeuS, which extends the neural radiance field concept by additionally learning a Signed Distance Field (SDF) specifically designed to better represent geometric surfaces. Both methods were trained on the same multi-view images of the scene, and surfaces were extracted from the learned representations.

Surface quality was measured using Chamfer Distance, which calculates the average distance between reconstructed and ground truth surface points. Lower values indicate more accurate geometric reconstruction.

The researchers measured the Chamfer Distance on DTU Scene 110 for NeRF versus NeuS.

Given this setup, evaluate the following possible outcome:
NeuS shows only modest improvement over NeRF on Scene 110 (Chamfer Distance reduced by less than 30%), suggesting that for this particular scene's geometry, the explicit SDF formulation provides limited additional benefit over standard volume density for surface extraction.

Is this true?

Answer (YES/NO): NO